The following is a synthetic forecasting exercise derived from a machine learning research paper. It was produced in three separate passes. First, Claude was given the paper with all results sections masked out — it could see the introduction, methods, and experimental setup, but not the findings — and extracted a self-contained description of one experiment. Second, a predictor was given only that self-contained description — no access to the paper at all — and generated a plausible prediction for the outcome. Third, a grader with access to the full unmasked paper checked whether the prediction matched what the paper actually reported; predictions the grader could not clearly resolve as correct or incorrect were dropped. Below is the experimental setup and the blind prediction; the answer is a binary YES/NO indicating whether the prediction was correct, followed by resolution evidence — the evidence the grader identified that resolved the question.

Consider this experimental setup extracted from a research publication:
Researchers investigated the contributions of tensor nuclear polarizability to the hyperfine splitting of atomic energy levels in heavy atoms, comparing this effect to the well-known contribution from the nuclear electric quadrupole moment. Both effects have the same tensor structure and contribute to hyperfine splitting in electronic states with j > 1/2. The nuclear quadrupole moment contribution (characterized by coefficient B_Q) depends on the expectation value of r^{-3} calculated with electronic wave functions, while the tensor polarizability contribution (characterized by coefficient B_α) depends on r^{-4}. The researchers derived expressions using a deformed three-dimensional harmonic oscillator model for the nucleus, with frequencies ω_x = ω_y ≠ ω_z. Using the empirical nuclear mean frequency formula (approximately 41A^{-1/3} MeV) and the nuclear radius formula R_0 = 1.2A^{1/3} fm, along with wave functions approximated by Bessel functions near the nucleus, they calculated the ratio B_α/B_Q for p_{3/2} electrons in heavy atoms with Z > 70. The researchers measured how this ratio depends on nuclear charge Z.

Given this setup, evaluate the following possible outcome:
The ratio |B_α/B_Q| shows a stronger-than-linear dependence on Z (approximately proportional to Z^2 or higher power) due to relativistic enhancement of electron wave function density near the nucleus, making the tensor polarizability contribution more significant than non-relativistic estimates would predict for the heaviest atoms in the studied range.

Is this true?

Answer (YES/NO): NO